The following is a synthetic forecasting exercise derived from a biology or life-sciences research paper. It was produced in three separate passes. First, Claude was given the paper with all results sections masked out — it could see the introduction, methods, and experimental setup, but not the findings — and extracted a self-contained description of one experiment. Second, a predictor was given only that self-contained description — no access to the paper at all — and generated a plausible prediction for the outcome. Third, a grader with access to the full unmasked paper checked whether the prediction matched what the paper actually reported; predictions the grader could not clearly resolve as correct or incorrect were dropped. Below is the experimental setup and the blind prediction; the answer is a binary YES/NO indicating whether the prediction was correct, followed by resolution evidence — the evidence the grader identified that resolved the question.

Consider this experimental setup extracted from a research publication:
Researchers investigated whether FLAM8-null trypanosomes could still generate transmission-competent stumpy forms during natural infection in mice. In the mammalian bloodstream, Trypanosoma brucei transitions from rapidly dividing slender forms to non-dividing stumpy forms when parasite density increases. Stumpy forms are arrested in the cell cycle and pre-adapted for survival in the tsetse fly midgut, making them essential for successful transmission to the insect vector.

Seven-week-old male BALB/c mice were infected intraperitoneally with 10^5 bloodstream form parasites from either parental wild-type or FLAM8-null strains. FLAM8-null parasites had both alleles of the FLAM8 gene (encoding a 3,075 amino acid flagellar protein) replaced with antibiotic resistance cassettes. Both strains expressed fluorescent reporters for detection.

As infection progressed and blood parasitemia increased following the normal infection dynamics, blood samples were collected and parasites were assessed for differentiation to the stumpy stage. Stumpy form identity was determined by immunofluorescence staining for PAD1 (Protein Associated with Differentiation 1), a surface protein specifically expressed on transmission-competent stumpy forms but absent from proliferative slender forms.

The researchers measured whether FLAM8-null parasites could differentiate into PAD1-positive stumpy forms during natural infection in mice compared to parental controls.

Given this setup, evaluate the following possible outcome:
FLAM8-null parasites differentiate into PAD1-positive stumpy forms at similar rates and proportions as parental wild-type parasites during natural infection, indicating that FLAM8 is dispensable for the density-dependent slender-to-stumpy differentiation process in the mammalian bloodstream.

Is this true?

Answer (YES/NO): YES